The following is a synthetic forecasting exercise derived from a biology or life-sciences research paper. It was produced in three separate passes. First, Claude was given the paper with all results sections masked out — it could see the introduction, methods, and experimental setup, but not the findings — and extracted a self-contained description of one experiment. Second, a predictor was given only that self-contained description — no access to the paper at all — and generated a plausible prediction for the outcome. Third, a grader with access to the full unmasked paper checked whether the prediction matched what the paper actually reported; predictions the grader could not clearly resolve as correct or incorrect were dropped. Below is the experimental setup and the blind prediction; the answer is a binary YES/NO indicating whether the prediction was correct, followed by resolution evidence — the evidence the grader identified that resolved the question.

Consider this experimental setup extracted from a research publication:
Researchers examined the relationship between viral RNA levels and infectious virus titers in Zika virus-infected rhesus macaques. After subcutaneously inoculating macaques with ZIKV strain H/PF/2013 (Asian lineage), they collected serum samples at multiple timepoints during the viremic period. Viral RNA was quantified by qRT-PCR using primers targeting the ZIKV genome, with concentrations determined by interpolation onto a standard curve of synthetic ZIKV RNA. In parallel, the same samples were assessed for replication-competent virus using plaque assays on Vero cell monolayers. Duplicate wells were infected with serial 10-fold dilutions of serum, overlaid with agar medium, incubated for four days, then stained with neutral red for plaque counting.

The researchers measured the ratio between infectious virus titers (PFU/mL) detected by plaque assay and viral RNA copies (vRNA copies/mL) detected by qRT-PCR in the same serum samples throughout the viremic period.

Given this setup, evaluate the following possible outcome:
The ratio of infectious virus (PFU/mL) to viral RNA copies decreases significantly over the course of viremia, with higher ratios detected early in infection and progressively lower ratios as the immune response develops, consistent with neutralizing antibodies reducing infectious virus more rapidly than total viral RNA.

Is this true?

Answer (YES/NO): NO